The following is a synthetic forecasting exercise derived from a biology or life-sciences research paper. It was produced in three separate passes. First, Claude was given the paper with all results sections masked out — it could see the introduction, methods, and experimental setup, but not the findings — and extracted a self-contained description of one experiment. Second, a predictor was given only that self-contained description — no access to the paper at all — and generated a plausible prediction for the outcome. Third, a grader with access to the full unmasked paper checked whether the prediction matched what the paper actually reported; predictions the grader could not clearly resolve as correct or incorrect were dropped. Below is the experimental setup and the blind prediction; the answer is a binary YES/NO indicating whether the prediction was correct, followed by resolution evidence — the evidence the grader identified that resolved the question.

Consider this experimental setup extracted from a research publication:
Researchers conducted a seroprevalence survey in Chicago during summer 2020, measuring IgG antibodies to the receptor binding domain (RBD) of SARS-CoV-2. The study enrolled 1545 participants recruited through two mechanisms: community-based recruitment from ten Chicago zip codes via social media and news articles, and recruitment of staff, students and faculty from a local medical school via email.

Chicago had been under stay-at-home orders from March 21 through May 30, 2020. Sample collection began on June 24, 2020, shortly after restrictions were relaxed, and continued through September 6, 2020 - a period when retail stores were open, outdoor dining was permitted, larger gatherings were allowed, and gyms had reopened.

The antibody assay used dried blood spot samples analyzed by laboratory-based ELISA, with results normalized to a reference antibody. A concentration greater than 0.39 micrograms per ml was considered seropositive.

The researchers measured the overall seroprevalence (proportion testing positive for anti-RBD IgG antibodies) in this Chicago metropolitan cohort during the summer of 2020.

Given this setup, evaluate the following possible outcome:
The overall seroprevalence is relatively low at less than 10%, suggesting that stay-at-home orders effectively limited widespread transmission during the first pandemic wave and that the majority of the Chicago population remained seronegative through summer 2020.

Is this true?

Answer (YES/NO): NO